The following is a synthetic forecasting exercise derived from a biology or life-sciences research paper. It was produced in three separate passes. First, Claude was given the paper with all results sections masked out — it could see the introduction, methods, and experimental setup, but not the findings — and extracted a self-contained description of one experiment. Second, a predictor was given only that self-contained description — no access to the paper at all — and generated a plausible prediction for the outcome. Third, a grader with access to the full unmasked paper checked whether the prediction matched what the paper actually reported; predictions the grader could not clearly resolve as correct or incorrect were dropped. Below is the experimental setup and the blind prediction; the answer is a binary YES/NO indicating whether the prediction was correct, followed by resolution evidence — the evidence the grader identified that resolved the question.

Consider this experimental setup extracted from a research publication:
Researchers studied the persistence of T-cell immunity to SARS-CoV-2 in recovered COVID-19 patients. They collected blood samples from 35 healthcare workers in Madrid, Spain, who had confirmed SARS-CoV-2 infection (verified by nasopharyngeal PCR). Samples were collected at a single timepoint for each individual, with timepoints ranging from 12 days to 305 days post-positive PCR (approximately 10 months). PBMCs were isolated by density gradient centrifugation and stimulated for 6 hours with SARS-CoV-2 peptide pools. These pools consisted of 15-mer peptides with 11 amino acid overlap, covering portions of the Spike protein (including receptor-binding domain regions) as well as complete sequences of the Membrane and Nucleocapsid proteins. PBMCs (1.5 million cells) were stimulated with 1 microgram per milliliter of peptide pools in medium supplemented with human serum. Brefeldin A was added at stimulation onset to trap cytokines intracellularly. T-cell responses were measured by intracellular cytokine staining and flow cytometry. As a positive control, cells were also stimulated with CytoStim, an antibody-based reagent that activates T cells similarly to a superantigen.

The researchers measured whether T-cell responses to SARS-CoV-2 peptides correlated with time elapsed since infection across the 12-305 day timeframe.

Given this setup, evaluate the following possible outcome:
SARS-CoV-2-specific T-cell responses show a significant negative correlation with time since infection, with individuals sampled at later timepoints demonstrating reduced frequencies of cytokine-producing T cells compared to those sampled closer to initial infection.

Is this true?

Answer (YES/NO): NO